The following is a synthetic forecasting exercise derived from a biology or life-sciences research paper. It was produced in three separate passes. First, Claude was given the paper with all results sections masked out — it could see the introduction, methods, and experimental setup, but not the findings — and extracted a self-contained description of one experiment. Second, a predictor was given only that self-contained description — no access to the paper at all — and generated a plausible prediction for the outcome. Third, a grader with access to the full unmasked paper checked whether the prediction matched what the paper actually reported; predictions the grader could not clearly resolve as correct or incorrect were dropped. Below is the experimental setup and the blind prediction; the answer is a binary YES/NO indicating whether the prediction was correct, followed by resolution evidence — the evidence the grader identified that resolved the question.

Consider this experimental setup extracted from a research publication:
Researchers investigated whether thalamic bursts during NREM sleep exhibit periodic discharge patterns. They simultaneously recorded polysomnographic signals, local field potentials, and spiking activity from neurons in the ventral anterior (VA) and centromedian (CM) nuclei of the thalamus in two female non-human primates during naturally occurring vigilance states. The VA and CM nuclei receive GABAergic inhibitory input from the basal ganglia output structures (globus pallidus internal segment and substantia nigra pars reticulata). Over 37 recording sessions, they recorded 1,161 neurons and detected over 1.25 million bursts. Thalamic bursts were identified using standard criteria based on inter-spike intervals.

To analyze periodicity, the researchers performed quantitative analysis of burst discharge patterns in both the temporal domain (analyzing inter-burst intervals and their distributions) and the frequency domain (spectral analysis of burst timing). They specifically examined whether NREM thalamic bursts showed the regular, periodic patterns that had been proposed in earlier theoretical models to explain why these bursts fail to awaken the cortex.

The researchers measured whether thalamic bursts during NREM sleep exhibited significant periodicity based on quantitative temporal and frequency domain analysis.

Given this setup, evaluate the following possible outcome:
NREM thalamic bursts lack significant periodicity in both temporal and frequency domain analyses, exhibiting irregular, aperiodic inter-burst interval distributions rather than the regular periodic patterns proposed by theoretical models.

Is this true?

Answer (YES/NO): YES